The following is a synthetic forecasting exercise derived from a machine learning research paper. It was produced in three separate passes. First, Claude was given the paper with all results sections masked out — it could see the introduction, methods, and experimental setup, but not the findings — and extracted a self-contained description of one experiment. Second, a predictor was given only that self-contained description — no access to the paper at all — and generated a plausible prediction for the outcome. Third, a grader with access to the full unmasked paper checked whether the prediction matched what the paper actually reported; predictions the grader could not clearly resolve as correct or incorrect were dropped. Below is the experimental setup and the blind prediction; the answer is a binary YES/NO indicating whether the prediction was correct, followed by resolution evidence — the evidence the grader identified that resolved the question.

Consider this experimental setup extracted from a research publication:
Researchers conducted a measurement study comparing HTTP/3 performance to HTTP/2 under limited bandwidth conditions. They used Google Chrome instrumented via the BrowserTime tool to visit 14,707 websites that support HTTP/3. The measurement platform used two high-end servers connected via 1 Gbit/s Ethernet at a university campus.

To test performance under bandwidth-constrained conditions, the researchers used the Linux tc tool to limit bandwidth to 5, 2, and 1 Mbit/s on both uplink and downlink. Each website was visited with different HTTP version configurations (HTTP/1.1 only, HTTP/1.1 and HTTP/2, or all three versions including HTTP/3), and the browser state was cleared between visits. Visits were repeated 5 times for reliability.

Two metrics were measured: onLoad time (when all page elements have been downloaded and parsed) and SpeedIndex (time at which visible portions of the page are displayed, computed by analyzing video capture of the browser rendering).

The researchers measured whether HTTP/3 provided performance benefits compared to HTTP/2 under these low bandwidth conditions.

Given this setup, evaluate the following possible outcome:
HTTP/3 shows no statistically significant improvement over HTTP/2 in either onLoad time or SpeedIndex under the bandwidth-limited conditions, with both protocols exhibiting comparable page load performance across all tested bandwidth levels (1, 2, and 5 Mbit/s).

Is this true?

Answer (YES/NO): NO